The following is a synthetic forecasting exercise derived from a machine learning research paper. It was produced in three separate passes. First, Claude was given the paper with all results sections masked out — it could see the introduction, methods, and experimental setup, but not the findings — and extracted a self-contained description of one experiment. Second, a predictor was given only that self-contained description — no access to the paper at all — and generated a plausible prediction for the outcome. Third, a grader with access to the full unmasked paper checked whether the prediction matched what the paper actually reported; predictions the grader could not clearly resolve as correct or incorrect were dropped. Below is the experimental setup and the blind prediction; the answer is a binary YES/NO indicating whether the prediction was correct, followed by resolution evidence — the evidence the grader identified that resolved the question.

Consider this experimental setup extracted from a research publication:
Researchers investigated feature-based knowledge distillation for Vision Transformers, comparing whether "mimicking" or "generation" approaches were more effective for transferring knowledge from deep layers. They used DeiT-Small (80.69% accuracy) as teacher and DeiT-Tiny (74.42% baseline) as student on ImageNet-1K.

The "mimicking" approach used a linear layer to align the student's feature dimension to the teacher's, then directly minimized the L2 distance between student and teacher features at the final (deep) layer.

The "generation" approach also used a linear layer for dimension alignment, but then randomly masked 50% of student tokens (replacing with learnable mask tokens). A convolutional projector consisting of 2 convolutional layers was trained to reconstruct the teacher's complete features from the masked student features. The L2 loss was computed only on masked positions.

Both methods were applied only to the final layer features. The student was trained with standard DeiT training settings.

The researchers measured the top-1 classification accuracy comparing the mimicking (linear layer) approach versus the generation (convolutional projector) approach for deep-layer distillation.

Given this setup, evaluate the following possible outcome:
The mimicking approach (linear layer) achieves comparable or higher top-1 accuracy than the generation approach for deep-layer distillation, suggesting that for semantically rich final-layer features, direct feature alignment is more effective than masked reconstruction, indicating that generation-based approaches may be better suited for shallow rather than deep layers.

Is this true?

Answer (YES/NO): NO